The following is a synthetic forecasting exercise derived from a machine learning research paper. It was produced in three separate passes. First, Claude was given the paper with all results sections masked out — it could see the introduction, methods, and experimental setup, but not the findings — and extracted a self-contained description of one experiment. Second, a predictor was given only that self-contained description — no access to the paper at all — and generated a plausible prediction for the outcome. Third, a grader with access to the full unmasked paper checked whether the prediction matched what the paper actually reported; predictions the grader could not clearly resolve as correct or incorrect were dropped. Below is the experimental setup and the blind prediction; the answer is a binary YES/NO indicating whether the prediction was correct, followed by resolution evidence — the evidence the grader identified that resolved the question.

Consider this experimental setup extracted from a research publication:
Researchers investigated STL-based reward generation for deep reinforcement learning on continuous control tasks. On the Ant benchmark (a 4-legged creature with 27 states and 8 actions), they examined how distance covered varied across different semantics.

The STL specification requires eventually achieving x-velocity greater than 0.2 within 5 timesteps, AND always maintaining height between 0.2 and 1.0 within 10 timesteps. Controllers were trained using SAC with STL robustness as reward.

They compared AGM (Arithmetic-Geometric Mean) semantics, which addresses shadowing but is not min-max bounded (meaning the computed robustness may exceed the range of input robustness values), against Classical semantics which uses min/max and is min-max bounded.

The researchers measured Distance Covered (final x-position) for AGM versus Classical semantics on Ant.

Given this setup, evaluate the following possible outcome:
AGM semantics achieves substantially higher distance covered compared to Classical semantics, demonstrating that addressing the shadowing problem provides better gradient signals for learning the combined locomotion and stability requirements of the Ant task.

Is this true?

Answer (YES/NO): NO